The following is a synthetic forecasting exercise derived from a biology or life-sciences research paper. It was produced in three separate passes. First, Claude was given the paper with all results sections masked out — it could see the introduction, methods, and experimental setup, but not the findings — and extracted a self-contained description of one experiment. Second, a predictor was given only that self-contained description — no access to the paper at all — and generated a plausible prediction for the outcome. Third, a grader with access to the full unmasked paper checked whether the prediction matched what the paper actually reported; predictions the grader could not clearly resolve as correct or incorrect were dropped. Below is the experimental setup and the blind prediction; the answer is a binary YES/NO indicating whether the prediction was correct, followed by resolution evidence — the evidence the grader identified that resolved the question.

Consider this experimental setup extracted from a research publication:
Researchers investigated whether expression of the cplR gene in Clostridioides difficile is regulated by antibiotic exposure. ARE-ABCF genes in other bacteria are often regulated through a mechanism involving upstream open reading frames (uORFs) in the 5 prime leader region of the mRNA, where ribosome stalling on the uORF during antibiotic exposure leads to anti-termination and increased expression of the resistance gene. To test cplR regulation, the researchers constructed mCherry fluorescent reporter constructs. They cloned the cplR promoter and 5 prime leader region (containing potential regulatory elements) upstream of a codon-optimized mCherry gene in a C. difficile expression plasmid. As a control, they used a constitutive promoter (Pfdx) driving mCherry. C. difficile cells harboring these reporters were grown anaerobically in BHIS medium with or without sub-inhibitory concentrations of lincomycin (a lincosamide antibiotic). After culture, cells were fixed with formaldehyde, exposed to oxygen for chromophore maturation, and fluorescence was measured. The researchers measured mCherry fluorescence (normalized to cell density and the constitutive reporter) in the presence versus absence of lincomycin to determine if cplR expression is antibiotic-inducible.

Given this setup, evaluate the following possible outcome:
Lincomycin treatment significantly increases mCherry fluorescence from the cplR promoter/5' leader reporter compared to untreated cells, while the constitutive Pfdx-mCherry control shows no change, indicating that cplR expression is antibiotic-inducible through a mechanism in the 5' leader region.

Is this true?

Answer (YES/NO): YES